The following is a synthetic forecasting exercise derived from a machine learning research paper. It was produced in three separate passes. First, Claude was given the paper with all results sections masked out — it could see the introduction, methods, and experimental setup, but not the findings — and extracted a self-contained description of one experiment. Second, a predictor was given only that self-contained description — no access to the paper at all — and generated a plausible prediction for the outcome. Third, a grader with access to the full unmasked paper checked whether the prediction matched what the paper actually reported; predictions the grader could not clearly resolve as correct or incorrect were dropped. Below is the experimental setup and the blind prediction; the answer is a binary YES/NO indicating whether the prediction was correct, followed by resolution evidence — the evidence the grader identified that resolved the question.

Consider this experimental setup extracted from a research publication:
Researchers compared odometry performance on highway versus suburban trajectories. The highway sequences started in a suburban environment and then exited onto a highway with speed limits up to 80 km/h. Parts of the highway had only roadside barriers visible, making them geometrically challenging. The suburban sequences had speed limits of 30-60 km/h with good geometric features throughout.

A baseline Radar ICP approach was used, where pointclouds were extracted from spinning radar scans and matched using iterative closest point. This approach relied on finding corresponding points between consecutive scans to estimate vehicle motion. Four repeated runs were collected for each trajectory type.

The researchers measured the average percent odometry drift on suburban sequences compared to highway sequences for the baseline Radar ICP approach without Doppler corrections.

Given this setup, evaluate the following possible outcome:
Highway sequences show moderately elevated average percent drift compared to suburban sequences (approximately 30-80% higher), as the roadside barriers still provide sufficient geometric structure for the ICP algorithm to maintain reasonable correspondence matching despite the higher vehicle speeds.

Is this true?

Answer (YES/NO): YES